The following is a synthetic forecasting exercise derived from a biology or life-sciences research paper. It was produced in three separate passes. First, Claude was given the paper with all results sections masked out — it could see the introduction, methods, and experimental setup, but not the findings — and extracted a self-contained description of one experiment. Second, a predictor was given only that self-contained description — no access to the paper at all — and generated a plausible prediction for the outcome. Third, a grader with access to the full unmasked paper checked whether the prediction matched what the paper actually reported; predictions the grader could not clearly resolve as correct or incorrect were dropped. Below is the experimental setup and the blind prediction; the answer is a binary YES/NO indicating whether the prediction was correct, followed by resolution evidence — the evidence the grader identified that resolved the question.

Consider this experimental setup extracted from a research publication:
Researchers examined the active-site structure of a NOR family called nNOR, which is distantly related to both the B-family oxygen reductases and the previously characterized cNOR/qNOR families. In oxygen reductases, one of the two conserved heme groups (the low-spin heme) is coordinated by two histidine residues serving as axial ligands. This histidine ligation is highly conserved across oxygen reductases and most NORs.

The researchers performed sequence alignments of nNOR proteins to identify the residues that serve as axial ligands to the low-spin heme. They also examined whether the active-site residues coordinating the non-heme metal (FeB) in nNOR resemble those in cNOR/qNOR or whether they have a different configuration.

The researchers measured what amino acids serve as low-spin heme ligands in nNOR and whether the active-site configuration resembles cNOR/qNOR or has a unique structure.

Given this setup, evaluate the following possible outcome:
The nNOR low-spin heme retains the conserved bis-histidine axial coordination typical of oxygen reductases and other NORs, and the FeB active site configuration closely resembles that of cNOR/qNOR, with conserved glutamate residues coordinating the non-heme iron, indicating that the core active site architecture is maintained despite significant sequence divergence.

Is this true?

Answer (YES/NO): NO